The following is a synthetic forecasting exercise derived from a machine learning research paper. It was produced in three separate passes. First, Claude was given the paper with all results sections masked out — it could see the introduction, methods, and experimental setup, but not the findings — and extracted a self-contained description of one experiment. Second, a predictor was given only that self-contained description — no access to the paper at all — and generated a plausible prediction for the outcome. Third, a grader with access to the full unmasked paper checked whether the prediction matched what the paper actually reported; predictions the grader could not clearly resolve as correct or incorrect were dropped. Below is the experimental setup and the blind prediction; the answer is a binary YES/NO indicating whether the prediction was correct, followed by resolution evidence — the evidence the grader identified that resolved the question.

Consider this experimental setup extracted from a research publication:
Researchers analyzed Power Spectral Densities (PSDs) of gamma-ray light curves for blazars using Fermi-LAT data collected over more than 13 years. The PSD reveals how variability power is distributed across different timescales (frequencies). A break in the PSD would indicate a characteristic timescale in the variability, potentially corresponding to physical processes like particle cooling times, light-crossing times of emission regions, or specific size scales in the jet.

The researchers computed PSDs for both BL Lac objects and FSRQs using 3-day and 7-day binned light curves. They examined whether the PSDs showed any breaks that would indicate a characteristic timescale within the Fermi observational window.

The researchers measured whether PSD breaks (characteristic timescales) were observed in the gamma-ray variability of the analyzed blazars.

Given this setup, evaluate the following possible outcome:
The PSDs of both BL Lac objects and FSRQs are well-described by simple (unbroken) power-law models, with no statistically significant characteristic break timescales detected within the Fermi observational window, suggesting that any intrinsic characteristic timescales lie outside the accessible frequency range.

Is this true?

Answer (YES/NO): YES